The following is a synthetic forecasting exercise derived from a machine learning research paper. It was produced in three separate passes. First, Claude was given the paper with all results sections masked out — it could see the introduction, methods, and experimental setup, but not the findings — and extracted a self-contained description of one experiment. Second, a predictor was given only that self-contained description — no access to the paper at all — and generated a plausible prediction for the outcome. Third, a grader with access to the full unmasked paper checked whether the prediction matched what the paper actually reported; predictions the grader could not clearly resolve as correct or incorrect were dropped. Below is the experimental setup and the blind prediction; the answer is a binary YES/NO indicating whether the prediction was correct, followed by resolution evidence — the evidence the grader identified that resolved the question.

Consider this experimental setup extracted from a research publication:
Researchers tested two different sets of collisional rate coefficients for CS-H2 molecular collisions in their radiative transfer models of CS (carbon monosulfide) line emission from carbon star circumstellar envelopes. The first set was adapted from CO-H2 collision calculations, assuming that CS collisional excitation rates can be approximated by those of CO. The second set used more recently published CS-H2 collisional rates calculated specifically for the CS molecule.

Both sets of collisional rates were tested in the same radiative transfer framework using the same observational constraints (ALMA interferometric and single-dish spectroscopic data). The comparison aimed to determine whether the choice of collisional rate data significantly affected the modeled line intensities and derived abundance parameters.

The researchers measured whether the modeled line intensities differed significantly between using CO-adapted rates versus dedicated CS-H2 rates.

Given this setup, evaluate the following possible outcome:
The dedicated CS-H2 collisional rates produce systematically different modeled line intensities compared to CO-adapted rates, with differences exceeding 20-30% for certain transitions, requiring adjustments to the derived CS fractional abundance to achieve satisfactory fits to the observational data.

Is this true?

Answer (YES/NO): NO